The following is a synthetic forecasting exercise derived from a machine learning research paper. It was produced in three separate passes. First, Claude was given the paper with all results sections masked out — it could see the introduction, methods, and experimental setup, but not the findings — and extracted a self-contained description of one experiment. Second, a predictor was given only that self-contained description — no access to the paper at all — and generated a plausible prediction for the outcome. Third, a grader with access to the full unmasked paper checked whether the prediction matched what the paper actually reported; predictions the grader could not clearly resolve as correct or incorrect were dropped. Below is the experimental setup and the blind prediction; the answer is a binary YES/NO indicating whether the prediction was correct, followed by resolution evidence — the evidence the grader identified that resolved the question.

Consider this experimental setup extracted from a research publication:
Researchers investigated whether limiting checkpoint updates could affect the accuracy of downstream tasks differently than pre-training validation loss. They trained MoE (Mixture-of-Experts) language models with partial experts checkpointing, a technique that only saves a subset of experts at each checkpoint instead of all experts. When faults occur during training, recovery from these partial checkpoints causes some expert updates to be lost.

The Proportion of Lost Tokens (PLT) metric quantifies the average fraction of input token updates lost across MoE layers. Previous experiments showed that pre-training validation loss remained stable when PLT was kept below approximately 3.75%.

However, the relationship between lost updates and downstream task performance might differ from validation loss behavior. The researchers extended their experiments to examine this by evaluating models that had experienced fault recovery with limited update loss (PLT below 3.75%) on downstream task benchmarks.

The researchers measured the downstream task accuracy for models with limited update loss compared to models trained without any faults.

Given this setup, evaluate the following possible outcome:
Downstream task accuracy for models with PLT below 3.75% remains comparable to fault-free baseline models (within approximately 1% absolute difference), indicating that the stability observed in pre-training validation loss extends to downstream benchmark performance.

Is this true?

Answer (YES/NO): YES